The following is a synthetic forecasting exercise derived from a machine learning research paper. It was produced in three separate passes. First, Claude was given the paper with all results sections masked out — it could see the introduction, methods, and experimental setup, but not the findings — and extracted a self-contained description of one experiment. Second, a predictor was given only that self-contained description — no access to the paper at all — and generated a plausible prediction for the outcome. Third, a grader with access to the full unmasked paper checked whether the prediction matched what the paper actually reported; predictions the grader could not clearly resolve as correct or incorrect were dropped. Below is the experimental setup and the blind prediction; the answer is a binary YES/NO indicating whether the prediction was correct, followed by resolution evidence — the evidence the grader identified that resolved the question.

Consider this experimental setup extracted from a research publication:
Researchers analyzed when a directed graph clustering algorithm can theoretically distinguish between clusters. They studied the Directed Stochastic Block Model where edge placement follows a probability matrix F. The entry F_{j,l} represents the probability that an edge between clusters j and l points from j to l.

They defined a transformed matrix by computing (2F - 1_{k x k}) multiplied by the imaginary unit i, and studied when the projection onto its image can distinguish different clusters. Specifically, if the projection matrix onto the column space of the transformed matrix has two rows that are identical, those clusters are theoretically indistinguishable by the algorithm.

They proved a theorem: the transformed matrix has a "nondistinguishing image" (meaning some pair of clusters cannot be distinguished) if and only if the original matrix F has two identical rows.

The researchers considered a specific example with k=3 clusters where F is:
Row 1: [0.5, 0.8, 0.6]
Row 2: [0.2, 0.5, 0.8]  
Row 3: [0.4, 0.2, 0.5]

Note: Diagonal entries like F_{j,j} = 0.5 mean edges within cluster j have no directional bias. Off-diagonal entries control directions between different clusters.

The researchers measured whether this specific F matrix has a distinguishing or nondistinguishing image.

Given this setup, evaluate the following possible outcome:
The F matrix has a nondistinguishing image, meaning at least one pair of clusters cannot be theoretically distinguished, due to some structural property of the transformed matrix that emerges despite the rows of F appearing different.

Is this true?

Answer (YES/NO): NO